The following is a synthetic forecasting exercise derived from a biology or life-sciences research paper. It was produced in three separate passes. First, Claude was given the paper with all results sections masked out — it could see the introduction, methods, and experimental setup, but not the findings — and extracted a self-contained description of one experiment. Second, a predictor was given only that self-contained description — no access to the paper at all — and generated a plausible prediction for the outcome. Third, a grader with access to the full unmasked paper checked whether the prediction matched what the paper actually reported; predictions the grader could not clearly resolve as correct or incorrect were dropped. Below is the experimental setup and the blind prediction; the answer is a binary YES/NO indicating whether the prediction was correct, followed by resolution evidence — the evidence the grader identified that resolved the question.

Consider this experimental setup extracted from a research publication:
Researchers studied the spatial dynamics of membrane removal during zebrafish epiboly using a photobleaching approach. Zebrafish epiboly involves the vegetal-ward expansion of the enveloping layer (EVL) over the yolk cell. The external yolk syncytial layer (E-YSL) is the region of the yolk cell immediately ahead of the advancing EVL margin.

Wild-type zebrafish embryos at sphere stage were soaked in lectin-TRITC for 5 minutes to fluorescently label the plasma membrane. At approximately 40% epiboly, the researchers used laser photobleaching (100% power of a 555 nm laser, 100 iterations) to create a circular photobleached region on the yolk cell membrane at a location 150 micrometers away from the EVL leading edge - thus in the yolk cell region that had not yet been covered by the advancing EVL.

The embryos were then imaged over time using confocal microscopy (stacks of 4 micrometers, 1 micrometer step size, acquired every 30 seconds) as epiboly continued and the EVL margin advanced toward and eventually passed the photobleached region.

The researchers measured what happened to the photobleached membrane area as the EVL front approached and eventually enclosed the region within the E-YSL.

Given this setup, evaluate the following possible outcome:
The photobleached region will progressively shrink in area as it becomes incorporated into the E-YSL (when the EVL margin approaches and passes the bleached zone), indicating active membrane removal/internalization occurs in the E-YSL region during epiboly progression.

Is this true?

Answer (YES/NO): YES